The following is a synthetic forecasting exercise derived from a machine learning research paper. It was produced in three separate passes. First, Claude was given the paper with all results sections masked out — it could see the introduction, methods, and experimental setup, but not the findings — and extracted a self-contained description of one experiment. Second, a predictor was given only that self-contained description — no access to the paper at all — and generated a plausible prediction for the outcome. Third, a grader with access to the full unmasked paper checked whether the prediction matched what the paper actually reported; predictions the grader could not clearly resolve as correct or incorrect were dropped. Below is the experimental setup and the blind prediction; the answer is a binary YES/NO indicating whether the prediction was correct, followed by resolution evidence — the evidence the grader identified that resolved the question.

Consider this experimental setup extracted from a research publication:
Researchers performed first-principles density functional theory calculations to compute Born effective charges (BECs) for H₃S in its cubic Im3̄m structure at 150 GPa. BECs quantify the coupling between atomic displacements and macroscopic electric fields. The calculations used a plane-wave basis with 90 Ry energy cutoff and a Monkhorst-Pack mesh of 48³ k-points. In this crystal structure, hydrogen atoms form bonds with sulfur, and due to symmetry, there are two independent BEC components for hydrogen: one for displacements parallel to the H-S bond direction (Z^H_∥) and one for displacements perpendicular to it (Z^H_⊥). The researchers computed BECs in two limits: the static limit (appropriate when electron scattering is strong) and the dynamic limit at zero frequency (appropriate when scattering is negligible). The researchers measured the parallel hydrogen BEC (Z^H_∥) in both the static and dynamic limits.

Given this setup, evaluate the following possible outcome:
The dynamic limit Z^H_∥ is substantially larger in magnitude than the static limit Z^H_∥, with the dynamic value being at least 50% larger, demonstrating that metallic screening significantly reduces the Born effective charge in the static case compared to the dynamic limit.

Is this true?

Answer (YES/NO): YES